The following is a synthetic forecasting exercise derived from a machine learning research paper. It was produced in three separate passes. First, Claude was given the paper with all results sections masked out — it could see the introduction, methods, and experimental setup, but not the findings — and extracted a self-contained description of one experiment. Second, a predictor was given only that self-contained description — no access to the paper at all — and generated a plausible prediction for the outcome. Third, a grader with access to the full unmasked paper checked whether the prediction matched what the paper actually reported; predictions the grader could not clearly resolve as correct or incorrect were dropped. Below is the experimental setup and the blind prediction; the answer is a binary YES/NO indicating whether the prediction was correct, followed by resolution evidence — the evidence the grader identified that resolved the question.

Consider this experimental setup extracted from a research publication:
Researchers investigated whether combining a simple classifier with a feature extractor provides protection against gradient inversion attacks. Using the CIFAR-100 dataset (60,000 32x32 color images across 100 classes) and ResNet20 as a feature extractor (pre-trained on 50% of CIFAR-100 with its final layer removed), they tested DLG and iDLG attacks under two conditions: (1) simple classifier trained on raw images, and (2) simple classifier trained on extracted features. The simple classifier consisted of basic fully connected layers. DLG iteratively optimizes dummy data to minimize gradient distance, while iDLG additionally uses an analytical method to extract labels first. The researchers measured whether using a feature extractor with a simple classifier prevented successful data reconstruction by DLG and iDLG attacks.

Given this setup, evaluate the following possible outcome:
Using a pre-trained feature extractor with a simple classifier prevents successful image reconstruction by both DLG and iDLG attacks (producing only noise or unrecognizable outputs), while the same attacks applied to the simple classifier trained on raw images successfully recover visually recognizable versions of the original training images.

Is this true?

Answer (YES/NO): NO